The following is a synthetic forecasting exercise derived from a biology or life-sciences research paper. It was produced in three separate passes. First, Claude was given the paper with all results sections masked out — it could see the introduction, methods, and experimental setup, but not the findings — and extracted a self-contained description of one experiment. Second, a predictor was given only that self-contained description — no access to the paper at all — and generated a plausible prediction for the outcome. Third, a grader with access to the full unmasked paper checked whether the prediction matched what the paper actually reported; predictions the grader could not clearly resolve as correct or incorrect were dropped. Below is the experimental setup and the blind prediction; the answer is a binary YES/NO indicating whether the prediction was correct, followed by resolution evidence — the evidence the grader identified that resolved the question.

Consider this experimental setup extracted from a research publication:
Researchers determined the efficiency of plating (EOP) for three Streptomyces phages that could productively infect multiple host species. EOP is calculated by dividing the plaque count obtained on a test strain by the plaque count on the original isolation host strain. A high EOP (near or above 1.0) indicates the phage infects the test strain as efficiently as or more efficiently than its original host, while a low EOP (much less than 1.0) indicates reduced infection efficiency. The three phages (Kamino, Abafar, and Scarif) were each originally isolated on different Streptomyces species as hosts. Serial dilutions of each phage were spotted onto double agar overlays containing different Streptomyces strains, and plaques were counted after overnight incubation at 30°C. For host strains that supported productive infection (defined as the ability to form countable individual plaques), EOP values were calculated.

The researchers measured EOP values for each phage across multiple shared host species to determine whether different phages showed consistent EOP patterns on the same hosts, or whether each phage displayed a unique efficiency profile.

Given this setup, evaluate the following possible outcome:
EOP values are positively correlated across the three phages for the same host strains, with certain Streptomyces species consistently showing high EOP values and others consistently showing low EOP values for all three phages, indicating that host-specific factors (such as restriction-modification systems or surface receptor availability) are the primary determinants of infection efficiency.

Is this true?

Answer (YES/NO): NO